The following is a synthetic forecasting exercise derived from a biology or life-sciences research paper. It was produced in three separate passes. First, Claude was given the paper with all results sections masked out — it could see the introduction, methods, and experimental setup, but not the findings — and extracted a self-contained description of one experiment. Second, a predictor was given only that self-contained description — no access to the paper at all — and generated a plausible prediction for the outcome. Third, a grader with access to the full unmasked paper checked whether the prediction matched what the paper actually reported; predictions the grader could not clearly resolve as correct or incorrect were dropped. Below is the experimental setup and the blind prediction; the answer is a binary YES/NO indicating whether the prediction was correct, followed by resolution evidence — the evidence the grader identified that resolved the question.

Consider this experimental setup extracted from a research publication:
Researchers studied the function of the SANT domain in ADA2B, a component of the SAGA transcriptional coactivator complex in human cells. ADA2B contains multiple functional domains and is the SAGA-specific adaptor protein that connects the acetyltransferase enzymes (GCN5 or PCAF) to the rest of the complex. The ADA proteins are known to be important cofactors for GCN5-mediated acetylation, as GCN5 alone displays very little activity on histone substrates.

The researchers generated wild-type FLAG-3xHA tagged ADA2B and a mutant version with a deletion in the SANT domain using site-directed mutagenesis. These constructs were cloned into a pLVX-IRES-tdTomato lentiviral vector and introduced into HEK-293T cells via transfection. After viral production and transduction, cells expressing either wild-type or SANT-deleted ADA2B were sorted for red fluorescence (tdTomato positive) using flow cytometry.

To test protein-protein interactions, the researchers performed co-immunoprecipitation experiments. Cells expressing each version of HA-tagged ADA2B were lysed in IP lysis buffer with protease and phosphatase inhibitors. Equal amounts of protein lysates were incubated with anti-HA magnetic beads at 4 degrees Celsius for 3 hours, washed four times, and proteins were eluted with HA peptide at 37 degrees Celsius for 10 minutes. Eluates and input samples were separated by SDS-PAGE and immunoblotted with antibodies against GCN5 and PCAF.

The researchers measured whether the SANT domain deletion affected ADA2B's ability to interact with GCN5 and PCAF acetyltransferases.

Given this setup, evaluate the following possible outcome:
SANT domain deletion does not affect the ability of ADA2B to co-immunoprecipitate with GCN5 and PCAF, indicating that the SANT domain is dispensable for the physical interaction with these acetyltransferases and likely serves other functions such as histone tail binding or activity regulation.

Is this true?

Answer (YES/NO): NO